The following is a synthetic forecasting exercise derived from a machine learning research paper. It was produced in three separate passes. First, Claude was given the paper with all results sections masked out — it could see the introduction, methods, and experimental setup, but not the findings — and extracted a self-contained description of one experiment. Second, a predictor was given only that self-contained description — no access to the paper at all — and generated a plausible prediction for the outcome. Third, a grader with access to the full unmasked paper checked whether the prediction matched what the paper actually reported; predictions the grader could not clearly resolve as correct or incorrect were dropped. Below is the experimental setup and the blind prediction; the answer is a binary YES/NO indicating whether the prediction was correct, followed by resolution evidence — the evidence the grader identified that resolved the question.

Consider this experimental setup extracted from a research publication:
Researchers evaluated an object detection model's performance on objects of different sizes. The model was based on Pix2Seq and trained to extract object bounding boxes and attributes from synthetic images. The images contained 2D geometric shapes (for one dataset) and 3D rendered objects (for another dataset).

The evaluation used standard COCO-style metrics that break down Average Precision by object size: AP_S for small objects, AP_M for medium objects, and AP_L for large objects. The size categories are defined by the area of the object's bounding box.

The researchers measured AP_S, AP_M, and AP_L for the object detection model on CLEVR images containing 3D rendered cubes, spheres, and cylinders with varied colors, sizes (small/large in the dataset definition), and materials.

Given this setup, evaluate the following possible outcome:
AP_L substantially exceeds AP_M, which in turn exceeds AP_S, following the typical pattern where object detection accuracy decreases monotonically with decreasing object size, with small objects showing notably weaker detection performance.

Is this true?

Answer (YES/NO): YES